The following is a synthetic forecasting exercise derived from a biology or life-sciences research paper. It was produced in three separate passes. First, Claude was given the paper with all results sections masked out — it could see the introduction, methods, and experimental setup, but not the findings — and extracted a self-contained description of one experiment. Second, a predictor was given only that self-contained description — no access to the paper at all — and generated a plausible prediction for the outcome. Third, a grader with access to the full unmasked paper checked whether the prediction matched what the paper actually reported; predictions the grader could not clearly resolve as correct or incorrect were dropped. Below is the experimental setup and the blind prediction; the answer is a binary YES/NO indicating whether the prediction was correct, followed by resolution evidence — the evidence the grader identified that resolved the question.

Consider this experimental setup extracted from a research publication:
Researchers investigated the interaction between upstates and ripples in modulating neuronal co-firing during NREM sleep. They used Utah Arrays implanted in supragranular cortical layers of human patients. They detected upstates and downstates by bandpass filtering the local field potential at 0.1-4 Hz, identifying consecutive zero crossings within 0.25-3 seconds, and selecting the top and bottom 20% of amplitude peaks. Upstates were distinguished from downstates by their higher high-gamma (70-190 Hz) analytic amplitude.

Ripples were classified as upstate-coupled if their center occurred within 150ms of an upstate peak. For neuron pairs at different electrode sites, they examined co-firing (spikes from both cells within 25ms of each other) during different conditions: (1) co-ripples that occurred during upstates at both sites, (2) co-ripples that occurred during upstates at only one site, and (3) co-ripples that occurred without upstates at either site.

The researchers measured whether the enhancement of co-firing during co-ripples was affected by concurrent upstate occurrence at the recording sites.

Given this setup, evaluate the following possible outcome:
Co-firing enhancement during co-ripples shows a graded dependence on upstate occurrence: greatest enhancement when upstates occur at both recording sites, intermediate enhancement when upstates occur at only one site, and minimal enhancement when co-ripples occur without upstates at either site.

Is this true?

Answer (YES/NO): NO